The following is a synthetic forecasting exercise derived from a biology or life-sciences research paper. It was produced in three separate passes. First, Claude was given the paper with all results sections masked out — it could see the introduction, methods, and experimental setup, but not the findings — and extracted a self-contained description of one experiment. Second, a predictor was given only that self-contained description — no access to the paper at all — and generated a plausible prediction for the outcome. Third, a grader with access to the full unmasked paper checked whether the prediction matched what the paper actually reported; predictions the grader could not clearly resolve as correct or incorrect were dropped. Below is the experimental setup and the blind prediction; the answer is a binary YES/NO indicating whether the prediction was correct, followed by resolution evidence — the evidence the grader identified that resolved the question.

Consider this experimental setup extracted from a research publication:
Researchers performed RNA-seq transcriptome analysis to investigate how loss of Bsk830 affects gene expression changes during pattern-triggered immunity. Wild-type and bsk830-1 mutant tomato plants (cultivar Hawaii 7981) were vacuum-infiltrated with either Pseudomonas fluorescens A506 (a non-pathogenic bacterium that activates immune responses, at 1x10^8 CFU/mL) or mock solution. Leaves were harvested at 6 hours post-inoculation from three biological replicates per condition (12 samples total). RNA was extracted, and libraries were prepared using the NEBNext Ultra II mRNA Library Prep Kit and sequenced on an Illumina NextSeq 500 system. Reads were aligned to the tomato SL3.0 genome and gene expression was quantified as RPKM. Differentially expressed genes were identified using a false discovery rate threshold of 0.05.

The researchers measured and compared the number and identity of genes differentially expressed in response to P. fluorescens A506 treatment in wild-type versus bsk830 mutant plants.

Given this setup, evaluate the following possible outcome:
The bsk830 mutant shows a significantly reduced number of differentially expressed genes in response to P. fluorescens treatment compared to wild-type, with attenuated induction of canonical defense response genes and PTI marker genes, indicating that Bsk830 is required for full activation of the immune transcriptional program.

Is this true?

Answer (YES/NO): YES